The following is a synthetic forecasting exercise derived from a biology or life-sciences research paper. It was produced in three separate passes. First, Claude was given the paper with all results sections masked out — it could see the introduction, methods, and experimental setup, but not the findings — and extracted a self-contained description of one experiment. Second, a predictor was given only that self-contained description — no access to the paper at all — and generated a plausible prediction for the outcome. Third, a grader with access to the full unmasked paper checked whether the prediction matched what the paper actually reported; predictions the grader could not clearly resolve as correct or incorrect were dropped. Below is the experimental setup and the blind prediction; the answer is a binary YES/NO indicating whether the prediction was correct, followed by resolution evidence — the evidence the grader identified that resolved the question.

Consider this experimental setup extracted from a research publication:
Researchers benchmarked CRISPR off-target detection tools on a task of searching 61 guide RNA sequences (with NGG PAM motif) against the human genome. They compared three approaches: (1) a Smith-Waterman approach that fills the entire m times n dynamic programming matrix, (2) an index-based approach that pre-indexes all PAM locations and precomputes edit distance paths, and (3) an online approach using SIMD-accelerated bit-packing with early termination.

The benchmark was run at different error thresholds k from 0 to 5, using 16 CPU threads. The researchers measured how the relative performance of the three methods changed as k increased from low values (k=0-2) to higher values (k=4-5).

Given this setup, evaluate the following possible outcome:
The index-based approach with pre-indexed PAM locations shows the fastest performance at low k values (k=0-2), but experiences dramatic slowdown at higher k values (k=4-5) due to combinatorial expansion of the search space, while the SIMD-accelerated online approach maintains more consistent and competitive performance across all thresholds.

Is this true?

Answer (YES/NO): YES